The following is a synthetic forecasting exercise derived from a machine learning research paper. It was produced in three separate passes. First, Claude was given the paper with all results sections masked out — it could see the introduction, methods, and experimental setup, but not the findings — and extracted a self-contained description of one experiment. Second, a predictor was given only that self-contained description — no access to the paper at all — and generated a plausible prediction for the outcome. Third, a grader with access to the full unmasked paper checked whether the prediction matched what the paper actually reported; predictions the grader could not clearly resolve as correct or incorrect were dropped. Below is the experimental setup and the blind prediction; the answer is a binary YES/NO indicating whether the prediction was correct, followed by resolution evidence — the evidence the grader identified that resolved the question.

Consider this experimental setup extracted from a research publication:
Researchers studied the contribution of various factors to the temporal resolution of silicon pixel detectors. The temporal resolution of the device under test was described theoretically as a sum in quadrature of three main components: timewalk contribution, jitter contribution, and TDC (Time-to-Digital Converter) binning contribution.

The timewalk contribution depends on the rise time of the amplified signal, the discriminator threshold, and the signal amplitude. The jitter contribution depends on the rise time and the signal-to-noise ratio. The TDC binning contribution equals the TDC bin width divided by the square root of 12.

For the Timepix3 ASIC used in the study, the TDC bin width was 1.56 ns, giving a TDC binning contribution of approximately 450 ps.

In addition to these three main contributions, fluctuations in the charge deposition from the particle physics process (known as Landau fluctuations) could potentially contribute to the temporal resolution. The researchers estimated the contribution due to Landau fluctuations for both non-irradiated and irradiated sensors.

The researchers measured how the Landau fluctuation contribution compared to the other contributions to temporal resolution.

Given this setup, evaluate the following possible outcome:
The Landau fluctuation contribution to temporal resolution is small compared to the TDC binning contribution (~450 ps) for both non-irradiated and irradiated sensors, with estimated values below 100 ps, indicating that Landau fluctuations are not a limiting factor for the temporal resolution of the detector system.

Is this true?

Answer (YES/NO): YES